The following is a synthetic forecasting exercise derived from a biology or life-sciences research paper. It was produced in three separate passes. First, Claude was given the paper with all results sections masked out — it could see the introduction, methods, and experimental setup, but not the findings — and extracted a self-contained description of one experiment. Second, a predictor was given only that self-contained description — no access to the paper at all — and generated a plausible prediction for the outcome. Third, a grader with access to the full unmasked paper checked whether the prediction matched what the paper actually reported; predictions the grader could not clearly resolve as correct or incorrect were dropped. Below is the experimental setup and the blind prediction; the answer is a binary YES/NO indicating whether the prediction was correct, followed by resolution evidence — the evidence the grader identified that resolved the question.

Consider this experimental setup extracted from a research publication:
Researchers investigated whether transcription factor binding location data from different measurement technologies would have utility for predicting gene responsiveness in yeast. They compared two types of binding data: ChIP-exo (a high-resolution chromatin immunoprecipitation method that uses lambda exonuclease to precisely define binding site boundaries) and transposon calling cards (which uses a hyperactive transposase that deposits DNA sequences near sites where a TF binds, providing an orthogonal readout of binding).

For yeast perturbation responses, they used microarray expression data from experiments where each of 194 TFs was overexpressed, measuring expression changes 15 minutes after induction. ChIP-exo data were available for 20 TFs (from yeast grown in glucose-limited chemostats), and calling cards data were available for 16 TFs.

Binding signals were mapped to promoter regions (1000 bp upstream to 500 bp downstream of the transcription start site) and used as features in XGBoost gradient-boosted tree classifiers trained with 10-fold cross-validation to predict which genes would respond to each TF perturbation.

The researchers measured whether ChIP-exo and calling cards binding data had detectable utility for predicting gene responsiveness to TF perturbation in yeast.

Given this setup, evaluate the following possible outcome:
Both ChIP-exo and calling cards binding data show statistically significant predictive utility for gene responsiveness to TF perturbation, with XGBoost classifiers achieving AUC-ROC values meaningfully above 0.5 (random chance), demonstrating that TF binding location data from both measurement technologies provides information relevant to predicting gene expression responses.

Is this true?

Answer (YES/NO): NO